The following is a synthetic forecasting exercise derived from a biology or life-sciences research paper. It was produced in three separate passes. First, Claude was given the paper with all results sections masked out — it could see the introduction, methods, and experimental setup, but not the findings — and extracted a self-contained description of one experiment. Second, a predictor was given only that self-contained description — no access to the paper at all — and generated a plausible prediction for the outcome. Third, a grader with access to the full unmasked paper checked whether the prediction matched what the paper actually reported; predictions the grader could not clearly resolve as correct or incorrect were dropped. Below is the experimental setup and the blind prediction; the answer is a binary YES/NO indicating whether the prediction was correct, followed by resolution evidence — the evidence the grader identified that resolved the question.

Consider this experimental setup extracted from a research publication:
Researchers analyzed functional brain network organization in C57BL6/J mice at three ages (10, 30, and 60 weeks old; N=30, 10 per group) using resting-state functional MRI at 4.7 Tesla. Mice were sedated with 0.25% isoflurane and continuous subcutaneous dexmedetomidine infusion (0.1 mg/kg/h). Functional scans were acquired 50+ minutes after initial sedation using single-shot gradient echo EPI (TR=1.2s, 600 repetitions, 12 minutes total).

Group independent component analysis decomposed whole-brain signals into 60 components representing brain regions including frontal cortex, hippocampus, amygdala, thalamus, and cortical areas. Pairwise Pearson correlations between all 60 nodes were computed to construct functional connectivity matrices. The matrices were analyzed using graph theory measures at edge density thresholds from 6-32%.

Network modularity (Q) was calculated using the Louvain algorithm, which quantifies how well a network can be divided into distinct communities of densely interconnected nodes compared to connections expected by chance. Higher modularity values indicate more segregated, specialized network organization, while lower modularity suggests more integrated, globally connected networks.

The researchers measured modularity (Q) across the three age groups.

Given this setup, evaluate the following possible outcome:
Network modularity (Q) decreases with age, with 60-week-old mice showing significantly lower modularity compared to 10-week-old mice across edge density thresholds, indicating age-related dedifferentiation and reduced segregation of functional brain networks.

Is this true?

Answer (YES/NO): YES